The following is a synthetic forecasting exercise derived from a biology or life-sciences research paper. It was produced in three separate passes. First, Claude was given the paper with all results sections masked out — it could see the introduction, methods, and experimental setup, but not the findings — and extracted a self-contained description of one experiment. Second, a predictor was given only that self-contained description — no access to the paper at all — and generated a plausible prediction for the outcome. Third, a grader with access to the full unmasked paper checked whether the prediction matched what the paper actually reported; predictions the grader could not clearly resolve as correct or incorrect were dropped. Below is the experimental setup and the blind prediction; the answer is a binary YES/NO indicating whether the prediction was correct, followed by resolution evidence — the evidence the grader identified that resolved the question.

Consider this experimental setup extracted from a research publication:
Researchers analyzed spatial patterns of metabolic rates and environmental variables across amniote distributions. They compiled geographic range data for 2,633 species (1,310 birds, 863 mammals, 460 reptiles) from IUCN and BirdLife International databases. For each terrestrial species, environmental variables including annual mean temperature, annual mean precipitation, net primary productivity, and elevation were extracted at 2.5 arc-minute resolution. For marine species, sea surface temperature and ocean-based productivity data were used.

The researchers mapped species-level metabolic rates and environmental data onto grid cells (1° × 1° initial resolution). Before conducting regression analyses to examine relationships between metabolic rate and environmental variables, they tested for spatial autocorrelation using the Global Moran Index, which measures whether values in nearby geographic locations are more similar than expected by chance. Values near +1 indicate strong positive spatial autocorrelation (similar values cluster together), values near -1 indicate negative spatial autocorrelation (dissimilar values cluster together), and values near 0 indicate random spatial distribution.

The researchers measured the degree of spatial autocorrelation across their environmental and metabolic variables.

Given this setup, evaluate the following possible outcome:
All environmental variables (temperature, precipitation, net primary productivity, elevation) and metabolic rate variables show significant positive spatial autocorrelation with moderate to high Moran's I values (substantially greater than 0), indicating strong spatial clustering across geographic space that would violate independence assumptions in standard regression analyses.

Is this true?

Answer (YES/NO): YES